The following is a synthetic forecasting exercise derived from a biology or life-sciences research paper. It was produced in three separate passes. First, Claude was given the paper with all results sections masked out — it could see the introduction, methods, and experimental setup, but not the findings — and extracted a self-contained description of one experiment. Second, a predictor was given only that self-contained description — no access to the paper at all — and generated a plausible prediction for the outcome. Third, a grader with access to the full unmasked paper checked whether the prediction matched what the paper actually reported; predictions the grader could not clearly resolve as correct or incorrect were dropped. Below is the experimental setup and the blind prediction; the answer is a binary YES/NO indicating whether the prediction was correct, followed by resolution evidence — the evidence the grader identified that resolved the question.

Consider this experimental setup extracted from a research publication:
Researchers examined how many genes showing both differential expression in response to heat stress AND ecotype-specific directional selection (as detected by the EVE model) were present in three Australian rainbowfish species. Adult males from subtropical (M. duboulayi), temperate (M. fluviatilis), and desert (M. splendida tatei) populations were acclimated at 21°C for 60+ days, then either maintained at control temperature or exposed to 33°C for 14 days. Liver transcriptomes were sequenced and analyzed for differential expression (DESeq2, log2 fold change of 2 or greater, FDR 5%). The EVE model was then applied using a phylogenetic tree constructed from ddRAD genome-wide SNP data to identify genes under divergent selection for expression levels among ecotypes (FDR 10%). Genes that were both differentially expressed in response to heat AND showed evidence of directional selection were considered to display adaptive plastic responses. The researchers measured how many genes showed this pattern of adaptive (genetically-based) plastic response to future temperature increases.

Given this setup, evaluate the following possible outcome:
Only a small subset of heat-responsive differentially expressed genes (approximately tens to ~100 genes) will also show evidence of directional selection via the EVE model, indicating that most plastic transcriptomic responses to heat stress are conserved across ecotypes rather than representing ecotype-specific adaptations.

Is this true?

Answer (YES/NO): YES